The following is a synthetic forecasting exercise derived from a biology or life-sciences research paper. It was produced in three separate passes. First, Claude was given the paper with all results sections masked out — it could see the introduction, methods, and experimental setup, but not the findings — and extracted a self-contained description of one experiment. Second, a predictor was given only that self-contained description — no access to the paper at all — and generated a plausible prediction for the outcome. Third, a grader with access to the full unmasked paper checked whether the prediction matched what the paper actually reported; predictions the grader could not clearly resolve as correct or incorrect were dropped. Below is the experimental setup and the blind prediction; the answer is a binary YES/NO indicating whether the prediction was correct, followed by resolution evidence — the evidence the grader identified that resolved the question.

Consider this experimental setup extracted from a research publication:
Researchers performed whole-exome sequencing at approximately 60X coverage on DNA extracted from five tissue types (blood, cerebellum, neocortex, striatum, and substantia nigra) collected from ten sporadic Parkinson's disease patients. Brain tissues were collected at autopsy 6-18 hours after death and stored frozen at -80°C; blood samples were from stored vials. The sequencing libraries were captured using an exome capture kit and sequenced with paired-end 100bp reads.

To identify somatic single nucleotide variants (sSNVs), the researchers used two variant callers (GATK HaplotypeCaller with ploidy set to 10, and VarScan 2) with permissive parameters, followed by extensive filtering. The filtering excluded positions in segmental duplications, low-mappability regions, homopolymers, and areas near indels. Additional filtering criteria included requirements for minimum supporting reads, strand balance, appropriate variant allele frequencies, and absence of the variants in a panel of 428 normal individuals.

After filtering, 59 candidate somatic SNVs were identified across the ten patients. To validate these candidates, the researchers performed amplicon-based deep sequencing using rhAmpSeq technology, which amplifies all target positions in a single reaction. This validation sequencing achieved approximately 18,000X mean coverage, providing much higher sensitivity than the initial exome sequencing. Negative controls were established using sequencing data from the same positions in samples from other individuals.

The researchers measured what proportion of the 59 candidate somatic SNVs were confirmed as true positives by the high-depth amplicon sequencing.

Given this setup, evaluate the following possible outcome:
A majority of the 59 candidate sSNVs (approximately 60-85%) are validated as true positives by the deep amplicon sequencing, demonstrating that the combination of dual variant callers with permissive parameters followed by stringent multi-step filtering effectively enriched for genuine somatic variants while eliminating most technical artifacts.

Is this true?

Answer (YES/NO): NO